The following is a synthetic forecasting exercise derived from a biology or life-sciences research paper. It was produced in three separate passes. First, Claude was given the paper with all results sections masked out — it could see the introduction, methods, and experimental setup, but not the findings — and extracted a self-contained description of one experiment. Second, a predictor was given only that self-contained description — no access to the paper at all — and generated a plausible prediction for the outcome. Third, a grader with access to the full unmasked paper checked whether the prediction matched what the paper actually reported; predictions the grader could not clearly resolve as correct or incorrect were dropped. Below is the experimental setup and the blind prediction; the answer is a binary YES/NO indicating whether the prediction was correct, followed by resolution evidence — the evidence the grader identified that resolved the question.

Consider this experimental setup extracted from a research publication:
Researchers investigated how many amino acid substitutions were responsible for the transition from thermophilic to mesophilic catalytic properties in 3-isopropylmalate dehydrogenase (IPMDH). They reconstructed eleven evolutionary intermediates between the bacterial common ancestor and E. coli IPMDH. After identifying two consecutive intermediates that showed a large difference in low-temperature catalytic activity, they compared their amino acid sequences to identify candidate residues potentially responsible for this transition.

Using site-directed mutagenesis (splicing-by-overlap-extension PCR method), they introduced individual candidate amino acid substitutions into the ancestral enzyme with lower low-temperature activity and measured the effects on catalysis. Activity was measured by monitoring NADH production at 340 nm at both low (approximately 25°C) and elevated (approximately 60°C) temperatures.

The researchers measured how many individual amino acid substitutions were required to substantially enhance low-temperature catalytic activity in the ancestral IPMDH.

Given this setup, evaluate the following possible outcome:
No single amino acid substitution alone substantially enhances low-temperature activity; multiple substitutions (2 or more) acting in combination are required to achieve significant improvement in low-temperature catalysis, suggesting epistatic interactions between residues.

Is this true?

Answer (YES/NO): NO